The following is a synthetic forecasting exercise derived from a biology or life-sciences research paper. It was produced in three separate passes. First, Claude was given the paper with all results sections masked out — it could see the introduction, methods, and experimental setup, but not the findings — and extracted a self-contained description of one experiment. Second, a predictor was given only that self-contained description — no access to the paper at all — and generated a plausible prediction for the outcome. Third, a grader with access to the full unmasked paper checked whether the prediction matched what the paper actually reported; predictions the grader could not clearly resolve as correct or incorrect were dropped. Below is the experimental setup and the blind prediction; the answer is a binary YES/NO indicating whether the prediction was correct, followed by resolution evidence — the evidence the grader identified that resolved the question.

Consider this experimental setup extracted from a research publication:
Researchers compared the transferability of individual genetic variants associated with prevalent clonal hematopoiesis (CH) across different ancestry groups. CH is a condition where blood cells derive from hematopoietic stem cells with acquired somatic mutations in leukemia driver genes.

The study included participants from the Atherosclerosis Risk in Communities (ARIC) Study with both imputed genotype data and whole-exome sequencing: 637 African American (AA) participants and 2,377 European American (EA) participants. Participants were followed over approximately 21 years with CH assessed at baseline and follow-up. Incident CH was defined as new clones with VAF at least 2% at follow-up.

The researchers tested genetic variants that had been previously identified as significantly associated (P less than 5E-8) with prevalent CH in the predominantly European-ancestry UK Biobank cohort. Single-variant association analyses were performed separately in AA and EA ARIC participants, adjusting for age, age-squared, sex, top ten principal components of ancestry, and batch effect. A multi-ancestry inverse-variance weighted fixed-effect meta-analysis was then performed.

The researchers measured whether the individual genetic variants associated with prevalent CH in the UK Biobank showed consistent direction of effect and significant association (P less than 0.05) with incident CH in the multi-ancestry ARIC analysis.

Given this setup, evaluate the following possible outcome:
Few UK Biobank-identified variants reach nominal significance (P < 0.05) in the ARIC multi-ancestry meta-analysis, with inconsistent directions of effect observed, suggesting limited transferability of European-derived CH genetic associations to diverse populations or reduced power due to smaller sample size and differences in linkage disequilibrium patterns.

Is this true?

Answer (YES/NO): NO